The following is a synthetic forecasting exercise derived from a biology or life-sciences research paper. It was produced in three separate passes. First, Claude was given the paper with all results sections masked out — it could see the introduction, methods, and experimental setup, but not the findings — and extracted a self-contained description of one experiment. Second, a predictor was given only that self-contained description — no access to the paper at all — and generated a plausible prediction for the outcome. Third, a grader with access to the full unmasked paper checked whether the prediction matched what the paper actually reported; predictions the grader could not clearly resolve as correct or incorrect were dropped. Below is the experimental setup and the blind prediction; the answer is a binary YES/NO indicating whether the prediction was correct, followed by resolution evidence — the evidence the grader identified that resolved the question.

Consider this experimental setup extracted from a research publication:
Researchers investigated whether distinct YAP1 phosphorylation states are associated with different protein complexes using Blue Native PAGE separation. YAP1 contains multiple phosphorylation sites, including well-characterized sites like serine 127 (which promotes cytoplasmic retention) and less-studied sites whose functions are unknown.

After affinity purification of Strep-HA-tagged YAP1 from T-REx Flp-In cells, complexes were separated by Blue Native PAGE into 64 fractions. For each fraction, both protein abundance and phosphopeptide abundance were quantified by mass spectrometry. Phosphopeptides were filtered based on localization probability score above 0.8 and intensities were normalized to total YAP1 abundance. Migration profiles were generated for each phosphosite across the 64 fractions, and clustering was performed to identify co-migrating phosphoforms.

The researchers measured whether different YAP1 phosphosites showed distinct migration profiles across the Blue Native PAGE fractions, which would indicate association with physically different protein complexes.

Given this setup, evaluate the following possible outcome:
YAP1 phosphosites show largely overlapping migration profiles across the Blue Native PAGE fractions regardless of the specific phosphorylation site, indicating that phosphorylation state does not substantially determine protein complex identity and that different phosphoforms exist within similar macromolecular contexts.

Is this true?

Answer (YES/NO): NO